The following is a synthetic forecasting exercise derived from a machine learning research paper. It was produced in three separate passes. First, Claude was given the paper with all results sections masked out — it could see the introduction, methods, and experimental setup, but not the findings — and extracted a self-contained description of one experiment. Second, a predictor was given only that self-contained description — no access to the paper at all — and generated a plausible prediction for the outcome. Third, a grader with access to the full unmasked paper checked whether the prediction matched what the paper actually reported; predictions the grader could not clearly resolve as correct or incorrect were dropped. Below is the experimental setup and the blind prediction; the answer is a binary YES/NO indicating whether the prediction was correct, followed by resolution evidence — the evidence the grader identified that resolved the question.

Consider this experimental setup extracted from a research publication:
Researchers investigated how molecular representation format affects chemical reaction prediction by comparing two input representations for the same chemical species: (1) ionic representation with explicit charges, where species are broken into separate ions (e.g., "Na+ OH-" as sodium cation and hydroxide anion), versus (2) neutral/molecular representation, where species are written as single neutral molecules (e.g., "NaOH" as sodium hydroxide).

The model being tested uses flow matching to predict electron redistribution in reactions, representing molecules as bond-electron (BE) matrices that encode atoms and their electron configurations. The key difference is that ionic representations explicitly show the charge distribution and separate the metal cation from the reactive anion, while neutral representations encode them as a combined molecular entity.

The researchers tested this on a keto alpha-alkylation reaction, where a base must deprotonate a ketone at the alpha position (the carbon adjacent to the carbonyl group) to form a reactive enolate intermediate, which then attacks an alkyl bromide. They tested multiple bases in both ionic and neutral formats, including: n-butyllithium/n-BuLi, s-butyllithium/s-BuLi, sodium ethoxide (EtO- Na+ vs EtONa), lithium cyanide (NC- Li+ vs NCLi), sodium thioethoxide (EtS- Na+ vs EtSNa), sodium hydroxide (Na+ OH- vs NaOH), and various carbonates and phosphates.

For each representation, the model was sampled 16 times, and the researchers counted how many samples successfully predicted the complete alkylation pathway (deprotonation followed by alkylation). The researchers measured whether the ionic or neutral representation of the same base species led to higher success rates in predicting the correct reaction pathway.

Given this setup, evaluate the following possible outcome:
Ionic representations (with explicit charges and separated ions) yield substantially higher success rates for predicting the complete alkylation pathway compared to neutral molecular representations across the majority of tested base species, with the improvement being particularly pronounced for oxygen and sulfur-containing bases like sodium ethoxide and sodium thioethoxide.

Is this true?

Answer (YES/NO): NO